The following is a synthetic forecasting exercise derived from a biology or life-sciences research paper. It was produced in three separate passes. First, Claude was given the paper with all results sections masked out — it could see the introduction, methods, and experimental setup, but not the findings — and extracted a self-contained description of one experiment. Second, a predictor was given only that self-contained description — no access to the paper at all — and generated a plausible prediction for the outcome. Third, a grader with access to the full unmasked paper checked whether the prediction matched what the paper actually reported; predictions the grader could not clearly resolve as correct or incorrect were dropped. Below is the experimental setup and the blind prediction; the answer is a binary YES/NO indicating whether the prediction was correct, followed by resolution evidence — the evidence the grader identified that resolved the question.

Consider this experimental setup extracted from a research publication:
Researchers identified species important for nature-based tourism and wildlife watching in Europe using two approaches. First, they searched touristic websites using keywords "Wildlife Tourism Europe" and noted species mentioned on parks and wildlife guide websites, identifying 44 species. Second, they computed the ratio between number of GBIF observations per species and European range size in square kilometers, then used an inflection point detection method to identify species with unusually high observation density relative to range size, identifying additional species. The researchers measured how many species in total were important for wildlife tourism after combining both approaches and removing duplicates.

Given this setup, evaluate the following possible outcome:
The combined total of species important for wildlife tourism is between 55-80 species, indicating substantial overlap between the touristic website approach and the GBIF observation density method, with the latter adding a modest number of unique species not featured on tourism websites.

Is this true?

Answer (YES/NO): YES